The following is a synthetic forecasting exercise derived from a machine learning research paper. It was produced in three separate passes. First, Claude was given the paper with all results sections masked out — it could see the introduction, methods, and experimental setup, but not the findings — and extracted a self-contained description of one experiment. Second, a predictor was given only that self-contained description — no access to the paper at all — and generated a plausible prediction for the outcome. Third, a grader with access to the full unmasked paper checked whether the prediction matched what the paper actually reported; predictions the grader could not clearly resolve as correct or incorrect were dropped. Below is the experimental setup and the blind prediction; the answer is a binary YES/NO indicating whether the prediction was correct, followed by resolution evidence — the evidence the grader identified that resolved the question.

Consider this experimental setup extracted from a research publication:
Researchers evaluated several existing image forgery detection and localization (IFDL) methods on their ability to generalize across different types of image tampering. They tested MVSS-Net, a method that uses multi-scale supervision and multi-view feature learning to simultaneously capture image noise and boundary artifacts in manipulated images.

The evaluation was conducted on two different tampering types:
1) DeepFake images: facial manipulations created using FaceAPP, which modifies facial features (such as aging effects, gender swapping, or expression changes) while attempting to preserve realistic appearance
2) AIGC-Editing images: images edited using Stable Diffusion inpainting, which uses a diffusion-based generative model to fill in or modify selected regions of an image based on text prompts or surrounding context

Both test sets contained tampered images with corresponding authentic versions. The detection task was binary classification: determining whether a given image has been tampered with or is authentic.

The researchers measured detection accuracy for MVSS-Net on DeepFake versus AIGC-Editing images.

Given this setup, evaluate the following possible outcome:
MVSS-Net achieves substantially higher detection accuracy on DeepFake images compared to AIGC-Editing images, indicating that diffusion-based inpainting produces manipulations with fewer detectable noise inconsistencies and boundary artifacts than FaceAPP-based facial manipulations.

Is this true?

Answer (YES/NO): YES